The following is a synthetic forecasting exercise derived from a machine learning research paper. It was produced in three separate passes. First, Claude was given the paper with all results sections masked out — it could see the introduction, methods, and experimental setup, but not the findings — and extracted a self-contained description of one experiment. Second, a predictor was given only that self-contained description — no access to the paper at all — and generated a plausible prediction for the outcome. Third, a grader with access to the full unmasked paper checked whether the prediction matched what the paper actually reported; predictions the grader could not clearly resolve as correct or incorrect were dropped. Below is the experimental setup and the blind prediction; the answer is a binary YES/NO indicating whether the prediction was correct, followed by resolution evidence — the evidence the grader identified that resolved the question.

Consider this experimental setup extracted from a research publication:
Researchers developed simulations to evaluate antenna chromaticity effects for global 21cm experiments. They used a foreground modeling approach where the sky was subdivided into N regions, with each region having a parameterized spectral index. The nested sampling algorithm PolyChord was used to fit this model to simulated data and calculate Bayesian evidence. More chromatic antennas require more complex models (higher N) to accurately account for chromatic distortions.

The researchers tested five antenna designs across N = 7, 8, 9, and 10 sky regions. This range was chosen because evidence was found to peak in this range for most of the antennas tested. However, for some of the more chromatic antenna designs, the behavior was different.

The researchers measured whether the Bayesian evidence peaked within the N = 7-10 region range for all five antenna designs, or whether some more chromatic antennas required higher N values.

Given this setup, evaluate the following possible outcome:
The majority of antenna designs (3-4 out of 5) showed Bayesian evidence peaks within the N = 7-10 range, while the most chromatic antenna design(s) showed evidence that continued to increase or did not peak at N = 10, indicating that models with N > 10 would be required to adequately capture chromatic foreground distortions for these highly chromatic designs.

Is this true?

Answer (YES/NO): YES